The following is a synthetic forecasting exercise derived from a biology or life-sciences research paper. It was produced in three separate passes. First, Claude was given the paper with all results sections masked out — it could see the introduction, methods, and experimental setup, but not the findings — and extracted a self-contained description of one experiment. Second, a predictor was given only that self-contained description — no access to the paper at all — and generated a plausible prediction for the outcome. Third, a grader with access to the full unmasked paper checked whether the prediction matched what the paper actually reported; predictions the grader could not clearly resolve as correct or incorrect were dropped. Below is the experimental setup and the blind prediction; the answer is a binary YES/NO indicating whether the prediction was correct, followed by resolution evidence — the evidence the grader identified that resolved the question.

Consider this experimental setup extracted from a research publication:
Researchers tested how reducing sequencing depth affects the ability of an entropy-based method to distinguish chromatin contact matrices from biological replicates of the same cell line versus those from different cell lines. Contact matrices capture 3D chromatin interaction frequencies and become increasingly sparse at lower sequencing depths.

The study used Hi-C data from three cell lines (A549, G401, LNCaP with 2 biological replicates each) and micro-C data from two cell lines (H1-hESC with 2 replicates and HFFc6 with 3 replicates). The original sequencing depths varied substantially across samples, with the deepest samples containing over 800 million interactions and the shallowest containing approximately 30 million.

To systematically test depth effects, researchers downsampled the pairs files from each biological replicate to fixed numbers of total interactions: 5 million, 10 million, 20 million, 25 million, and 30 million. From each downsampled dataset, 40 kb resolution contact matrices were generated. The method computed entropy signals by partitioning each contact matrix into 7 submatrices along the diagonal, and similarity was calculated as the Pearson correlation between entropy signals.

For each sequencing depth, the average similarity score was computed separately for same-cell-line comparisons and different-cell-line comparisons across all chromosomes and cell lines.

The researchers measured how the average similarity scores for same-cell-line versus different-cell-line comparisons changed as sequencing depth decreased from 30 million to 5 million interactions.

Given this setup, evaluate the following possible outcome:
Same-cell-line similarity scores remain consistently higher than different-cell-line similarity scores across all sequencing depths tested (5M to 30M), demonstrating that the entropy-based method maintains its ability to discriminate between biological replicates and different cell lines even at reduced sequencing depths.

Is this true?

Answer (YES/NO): YES